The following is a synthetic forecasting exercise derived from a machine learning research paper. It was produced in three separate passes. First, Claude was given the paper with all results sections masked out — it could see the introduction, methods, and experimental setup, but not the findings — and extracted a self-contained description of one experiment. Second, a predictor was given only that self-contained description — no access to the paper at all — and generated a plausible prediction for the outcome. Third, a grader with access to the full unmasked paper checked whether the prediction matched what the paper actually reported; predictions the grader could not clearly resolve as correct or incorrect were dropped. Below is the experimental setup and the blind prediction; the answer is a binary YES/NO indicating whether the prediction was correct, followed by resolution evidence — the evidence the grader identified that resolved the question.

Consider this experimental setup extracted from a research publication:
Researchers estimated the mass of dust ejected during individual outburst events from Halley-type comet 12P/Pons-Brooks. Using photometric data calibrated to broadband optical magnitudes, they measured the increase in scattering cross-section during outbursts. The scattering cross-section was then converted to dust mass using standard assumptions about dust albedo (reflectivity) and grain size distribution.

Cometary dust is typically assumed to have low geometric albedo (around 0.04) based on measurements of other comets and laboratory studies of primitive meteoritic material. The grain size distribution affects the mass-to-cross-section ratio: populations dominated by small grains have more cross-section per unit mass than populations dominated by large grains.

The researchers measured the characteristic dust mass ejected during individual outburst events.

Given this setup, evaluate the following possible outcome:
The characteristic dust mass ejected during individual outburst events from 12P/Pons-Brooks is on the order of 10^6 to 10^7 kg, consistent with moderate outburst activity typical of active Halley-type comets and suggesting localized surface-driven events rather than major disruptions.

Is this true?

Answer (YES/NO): NO